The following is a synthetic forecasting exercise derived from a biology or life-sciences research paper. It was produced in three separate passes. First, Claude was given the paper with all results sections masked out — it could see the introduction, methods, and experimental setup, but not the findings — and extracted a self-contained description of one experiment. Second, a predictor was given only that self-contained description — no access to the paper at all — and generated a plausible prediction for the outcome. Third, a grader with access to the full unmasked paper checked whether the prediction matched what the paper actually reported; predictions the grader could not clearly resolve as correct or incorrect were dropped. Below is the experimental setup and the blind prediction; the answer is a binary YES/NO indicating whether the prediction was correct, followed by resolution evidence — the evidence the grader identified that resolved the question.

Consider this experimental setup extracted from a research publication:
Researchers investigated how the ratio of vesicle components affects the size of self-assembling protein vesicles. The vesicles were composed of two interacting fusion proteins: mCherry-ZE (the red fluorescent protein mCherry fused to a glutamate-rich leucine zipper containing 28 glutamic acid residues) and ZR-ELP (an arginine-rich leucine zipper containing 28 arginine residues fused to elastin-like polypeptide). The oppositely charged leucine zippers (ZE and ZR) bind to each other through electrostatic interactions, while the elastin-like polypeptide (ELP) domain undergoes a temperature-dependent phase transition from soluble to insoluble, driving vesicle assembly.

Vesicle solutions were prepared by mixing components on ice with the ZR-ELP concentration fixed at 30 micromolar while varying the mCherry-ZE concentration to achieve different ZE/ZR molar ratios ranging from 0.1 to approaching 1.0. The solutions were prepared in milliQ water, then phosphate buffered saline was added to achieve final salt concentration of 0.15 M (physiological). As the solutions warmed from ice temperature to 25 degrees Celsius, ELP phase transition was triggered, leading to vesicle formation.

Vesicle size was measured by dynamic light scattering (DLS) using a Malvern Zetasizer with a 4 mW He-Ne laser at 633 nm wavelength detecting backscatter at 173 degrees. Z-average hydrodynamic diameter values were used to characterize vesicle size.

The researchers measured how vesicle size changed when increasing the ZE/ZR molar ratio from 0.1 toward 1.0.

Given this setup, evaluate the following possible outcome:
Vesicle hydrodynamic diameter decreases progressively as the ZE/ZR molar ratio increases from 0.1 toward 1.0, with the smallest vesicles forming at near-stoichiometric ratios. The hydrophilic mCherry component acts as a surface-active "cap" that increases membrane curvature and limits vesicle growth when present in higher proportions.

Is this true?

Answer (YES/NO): YES